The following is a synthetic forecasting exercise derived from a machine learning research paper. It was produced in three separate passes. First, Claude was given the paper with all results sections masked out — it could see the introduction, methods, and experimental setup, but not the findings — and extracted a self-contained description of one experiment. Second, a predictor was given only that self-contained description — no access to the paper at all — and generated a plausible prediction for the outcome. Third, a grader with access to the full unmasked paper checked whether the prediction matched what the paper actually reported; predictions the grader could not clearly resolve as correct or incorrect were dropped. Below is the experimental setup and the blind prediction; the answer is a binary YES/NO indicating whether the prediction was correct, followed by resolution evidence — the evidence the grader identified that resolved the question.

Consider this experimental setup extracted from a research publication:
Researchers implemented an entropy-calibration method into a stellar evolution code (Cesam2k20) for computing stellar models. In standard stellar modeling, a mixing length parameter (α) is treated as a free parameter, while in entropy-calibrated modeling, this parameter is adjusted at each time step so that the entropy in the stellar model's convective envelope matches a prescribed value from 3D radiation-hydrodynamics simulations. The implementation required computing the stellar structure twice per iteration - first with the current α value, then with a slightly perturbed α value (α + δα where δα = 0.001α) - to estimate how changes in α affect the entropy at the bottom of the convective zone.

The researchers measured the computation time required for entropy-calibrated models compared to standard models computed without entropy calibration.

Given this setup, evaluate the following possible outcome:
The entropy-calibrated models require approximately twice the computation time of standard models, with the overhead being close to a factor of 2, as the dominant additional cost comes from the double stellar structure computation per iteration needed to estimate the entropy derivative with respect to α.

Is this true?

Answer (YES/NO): NO